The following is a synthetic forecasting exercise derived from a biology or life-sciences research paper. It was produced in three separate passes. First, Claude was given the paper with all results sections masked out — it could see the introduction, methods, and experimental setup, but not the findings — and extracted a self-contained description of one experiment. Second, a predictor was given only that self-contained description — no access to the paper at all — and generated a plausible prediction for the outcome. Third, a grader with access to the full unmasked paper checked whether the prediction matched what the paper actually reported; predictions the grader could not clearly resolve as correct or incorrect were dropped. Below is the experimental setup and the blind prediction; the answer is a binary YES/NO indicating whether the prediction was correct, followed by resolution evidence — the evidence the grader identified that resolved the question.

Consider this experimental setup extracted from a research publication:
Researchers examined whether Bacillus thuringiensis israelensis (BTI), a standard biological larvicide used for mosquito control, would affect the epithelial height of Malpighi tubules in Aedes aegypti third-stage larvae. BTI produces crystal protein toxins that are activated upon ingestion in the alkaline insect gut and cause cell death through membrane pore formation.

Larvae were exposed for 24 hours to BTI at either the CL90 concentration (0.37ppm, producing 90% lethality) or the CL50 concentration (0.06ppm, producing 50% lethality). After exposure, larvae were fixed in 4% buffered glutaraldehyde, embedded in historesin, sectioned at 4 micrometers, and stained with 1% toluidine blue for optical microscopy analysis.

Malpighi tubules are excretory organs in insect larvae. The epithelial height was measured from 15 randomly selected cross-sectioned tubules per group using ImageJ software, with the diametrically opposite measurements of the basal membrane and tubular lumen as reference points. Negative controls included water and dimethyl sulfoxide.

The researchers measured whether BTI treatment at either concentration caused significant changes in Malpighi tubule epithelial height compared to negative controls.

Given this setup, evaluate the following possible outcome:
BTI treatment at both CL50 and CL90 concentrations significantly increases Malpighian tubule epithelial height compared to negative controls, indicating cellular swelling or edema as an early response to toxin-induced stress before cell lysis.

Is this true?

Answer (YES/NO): NO